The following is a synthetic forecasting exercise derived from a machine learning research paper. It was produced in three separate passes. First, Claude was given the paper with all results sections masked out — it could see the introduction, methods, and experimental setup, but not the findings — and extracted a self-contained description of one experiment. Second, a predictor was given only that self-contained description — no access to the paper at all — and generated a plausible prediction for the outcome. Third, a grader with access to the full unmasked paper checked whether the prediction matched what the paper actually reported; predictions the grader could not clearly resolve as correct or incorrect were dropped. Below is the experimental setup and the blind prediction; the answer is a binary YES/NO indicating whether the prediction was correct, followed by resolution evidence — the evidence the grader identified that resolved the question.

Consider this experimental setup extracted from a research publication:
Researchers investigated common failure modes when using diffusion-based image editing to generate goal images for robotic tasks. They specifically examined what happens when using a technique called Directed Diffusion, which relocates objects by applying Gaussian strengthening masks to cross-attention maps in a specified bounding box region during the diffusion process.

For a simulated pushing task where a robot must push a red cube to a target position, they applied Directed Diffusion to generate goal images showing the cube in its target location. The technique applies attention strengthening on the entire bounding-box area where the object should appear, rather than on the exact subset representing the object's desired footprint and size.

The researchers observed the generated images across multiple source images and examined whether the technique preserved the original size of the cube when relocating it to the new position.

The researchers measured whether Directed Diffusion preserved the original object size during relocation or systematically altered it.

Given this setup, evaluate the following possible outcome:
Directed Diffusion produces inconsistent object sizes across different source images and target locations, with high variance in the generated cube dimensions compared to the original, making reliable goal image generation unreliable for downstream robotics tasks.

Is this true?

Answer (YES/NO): NO